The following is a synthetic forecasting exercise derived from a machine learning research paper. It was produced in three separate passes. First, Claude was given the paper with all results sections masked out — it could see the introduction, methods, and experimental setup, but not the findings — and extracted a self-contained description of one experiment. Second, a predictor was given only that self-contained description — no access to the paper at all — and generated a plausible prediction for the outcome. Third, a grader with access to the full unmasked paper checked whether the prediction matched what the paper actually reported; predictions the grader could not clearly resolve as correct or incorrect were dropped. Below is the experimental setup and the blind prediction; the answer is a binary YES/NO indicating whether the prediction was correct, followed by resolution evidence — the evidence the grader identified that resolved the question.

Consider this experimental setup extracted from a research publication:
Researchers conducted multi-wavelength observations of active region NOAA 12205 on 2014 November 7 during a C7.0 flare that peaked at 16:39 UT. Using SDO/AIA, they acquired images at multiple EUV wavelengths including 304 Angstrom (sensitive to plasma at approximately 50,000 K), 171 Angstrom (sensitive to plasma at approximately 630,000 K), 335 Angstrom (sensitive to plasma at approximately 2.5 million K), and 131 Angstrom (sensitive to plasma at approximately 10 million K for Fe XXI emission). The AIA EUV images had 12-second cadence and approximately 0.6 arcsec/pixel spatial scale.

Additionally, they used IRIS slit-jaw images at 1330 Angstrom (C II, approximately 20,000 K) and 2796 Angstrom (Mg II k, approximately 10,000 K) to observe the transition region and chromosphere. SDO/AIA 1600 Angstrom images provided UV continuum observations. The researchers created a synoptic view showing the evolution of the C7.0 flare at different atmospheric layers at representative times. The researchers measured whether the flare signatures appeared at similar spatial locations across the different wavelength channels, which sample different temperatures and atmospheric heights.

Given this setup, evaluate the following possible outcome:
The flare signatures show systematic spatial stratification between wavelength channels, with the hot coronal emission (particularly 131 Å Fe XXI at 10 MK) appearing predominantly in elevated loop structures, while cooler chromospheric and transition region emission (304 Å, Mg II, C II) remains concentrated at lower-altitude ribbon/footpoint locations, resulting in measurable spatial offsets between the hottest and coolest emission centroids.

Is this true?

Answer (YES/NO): NO